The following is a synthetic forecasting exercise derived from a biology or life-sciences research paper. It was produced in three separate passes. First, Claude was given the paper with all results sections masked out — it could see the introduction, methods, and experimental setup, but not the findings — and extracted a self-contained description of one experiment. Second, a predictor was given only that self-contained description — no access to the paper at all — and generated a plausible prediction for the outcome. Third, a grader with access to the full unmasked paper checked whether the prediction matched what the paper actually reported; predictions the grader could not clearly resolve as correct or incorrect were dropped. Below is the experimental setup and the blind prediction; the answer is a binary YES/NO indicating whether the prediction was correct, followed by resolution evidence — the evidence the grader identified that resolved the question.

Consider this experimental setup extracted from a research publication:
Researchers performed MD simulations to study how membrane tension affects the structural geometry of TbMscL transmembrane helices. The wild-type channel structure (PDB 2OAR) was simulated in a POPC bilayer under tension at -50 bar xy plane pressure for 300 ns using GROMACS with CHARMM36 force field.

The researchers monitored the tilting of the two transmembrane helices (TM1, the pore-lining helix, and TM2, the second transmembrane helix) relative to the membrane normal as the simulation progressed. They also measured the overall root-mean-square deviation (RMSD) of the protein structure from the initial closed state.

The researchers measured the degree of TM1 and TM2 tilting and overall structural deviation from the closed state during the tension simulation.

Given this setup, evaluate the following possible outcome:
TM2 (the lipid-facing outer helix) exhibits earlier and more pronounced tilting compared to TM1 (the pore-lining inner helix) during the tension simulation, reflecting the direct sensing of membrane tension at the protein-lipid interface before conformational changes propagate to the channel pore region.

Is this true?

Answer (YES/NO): NO